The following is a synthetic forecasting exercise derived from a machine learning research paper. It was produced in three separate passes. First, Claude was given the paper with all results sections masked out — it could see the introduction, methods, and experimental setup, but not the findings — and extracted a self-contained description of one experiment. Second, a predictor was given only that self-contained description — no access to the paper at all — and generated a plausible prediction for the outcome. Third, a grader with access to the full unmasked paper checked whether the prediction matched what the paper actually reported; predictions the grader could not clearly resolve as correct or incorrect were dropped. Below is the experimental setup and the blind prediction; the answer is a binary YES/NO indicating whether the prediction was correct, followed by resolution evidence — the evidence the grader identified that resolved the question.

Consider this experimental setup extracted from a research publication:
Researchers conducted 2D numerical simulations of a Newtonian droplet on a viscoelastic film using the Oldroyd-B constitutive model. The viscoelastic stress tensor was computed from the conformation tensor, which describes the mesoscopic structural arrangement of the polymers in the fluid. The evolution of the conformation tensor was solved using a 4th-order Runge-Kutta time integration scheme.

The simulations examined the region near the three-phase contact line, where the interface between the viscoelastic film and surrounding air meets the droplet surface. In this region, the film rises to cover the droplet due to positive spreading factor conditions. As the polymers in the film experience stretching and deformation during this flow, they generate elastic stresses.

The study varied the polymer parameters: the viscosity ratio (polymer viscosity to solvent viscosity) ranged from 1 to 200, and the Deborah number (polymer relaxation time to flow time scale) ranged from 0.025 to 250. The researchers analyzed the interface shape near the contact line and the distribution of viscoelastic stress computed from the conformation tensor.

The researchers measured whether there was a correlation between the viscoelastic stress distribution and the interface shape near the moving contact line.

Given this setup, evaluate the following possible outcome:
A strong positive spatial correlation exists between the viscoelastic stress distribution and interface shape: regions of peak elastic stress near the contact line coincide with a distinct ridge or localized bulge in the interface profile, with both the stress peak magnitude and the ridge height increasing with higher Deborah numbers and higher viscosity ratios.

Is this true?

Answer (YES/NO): NO